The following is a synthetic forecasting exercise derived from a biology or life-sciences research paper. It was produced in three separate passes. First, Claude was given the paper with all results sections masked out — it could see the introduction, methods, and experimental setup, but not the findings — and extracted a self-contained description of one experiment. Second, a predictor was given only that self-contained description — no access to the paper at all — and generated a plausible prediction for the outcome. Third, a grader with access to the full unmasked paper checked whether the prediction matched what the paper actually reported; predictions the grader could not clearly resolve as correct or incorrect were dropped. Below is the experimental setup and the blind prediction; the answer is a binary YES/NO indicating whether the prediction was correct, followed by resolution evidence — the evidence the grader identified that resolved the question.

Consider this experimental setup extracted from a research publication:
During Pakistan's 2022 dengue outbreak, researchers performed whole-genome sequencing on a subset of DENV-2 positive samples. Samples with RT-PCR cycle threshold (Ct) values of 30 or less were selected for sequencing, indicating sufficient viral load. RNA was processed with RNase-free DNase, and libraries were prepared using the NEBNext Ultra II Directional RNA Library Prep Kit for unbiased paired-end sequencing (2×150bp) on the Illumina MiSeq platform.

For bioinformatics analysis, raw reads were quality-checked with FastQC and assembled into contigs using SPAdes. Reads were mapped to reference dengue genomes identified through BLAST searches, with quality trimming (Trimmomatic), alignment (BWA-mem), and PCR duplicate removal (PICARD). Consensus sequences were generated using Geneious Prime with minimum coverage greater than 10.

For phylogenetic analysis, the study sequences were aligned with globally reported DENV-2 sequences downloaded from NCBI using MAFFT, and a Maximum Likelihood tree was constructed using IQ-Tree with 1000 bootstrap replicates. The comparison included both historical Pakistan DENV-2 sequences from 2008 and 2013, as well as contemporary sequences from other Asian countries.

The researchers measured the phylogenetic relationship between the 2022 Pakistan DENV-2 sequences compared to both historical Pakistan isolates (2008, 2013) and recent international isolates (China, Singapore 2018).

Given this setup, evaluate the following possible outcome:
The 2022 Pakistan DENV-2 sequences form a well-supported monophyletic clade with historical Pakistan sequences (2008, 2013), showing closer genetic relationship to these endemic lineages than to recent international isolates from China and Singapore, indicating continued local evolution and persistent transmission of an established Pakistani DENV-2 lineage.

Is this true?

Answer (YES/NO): NO